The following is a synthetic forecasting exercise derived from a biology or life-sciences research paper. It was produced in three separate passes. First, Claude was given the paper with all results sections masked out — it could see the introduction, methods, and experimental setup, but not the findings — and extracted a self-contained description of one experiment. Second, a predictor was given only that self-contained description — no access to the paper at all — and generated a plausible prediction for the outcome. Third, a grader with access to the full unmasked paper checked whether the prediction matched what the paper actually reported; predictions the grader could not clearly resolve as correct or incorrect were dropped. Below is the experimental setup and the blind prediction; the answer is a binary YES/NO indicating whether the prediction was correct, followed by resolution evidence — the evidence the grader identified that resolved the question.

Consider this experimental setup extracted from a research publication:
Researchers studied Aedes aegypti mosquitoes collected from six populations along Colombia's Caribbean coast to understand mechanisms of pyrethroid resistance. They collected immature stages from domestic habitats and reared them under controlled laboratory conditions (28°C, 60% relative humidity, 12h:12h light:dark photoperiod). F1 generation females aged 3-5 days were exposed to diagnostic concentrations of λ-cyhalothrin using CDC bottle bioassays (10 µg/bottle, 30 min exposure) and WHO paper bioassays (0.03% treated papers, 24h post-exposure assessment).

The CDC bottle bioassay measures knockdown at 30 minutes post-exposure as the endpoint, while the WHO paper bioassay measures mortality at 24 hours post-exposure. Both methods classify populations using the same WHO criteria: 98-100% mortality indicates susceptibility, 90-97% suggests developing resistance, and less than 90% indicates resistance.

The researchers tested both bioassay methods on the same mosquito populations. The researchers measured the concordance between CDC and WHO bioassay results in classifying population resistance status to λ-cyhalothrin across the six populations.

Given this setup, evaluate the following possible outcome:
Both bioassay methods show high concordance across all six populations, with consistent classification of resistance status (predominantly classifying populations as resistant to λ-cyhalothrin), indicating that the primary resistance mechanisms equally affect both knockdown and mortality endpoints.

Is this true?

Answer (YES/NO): NO